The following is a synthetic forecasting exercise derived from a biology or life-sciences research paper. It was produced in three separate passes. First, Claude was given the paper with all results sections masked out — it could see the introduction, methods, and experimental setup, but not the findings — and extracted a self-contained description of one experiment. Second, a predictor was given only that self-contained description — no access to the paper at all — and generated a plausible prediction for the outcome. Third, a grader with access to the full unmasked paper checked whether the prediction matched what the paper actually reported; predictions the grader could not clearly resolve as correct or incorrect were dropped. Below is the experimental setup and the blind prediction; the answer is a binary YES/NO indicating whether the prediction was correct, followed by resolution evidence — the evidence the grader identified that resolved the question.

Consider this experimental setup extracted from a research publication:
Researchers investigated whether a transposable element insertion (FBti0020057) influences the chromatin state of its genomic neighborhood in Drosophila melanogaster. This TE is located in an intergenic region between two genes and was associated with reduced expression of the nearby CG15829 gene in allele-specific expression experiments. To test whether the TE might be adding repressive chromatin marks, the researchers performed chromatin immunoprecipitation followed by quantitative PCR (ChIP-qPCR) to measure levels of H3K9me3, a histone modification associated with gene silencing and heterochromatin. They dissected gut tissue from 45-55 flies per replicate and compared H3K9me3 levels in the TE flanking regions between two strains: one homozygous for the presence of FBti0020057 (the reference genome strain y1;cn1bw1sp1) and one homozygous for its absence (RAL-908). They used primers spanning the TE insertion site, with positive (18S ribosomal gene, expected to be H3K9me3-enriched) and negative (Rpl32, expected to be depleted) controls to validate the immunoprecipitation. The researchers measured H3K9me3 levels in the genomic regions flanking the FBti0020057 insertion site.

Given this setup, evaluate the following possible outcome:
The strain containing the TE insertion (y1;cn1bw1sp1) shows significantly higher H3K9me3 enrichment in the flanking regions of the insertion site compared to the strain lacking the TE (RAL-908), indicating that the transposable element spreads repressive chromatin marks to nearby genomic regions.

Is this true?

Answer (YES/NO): NO